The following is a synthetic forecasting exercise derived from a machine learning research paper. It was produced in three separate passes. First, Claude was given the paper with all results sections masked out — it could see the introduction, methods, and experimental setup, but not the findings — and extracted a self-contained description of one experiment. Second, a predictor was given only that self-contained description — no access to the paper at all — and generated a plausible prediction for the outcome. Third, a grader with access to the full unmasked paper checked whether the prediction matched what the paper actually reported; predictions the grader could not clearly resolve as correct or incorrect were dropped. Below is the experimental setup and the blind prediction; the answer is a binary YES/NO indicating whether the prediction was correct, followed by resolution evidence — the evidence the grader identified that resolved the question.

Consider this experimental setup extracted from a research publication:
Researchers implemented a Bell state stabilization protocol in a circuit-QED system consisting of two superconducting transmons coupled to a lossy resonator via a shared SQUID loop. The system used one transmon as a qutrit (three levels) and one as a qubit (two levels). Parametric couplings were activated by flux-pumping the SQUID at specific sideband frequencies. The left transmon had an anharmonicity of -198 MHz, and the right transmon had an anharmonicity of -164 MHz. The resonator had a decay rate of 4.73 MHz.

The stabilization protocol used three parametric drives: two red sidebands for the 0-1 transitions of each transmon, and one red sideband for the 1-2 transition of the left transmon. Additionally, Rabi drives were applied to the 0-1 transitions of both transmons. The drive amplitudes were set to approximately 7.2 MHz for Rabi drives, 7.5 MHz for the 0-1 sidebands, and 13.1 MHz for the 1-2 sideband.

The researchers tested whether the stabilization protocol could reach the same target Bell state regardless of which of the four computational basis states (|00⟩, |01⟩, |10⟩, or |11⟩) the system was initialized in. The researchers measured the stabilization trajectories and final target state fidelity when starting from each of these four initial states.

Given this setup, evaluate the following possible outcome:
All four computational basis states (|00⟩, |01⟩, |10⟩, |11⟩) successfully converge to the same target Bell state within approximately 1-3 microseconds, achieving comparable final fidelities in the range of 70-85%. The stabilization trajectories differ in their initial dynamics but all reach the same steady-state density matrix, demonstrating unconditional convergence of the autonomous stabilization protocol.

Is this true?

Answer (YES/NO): YES